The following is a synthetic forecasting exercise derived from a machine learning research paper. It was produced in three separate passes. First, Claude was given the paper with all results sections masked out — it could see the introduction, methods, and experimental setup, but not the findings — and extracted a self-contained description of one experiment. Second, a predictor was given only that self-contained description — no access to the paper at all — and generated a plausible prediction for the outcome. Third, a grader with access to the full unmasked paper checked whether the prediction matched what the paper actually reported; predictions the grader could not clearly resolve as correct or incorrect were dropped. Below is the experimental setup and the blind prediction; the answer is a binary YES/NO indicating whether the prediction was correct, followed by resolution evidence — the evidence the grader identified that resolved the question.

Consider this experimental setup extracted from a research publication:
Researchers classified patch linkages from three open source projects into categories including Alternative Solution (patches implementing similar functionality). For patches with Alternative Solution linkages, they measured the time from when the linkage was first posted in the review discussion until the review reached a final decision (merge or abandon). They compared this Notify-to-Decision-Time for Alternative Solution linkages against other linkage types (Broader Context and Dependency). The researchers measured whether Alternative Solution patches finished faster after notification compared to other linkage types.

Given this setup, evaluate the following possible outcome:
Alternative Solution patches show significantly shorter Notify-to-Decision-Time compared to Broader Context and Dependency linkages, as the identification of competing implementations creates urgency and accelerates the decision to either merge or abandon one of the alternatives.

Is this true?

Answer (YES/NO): YES